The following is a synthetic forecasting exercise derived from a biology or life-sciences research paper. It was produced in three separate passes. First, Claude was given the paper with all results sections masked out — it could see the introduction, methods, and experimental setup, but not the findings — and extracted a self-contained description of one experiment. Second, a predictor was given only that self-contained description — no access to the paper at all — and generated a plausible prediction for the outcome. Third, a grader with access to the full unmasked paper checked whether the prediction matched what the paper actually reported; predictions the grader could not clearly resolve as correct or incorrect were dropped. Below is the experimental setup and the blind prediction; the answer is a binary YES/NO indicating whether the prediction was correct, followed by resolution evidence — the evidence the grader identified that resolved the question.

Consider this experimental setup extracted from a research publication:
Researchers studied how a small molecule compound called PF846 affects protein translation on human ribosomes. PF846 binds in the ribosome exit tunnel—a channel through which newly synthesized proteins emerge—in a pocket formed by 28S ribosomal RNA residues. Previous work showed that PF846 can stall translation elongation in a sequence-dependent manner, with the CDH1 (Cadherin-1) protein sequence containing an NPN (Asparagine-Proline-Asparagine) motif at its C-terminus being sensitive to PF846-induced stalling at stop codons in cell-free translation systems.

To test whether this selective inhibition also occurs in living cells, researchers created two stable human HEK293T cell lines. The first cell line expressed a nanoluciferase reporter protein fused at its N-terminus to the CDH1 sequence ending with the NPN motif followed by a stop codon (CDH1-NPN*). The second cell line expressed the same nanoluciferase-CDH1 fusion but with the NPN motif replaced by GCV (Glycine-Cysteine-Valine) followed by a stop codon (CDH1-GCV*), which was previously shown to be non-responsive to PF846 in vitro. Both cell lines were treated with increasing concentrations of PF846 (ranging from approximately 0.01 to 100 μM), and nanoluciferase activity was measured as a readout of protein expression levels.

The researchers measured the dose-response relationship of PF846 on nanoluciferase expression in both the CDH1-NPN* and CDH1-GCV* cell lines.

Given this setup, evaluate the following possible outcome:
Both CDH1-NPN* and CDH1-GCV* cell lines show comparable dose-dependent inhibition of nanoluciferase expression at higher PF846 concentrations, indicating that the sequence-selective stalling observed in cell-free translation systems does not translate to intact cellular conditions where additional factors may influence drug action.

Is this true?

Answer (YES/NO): NO